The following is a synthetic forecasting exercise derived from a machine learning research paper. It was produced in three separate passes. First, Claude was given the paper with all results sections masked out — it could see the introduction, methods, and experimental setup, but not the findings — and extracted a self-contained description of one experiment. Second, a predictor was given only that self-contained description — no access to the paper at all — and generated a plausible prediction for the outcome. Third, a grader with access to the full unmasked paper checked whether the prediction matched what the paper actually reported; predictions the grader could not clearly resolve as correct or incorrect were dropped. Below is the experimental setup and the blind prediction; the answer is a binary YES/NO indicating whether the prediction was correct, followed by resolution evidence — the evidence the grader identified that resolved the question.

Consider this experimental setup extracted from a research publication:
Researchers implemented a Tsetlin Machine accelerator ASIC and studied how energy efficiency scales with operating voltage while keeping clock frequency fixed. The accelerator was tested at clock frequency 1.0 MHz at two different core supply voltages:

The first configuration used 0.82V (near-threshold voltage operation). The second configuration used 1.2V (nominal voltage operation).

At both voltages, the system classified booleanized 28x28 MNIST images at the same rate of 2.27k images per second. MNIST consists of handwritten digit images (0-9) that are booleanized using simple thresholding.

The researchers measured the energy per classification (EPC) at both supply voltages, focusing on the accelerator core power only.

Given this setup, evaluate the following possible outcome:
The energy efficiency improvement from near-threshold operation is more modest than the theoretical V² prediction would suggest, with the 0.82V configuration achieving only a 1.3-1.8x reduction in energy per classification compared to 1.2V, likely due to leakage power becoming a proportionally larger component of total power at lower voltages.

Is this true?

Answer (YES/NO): NO